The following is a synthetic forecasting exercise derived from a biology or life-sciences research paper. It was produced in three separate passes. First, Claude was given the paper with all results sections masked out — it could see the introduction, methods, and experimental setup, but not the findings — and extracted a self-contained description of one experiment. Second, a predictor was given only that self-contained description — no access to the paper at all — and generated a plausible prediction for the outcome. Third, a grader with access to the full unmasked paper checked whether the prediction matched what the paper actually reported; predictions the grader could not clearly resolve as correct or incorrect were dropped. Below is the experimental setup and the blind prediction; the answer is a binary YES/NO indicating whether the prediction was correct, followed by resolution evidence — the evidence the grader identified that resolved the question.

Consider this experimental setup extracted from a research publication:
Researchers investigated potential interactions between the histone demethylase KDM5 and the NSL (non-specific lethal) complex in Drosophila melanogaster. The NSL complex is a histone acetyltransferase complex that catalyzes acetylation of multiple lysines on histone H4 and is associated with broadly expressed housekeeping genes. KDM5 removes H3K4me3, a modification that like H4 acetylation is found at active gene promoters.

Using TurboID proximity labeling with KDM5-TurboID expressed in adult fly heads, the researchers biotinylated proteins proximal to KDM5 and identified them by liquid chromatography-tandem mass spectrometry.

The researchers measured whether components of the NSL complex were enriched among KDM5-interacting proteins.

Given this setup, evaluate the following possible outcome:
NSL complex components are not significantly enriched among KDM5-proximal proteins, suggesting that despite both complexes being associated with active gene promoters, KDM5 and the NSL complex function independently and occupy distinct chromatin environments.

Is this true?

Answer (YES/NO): NO